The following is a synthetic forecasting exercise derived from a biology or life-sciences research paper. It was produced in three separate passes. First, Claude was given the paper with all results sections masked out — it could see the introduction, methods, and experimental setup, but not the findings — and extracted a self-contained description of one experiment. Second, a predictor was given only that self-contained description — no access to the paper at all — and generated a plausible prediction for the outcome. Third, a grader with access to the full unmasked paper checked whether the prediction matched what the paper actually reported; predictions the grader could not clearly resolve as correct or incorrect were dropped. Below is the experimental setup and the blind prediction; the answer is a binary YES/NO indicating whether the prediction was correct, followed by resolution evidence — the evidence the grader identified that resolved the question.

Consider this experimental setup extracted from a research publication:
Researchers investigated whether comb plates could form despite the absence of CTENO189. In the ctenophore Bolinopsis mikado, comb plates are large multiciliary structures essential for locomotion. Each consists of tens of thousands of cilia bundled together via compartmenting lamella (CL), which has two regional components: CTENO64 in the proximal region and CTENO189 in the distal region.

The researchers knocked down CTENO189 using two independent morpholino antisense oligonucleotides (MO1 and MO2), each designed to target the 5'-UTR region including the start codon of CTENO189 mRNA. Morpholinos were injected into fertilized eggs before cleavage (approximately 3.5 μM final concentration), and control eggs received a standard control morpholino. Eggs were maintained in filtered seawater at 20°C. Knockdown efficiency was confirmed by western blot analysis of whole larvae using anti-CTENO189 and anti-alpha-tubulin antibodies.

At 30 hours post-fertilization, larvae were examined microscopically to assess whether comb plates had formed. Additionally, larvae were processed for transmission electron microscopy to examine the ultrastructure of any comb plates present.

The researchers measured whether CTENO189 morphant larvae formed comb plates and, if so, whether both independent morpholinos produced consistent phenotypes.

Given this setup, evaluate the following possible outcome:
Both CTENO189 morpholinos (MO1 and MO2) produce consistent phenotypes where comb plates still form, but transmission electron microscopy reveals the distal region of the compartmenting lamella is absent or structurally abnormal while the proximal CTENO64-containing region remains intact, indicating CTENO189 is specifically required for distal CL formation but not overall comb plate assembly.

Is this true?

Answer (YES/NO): YES